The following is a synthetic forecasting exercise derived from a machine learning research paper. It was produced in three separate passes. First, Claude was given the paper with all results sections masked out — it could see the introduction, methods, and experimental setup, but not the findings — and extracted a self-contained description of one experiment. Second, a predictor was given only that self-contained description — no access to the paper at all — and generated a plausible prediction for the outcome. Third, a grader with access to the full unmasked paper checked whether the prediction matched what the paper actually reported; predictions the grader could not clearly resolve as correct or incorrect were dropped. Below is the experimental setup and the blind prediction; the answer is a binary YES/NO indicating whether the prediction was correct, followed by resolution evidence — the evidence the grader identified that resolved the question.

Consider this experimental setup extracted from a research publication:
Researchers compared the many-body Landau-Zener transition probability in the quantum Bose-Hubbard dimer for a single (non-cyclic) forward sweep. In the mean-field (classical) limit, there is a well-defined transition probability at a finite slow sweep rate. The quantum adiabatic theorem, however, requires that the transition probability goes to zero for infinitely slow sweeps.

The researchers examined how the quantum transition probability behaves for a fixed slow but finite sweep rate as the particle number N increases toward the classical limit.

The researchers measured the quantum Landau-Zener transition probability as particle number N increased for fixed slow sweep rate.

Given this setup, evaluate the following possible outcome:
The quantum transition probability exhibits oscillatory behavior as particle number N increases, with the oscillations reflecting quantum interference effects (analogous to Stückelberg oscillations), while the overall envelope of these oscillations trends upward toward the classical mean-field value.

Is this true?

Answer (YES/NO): NO